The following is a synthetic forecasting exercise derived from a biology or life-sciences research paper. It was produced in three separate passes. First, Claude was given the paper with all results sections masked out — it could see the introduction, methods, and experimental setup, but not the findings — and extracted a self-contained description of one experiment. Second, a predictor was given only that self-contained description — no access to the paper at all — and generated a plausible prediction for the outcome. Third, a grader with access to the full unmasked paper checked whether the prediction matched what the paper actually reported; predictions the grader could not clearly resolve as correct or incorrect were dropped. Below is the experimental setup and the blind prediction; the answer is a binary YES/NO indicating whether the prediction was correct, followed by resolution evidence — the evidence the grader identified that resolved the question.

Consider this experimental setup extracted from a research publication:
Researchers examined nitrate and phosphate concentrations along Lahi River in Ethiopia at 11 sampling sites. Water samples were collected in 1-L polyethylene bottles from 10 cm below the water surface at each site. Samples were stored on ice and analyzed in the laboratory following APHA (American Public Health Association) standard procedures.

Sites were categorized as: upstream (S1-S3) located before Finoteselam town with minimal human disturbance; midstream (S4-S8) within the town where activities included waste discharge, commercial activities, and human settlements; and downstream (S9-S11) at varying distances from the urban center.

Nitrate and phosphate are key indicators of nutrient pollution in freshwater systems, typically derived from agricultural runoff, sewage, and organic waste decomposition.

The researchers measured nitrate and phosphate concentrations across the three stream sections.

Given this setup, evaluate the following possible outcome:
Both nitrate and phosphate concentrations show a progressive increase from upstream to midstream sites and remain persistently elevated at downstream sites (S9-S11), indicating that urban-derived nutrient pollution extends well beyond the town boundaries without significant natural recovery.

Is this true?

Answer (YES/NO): NO